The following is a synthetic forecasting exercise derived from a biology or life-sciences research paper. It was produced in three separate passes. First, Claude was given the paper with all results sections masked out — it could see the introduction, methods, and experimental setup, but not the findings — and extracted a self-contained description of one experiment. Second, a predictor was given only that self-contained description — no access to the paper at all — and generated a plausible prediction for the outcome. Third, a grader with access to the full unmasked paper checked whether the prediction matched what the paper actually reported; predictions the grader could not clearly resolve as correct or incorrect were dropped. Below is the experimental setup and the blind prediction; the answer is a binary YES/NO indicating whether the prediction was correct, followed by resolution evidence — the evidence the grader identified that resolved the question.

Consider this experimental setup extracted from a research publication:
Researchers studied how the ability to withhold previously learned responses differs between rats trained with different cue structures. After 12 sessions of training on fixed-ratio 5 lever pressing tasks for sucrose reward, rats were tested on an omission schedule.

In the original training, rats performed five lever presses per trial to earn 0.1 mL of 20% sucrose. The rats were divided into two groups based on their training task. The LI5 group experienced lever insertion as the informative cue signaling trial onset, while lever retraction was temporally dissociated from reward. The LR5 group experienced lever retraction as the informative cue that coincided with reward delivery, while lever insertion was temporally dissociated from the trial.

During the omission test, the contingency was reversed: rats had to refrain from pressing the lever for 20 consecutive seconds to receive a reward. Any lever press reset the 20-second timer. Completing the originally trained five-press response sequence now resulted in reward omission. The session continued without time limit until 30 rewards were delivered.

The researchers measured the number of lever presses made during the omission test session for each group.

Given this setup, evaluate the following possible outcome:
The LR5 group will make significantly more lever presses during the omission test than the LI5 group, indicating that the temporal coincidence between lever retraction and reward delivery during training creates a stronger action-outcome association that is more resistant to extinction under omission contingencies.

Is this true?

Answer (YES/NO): NO